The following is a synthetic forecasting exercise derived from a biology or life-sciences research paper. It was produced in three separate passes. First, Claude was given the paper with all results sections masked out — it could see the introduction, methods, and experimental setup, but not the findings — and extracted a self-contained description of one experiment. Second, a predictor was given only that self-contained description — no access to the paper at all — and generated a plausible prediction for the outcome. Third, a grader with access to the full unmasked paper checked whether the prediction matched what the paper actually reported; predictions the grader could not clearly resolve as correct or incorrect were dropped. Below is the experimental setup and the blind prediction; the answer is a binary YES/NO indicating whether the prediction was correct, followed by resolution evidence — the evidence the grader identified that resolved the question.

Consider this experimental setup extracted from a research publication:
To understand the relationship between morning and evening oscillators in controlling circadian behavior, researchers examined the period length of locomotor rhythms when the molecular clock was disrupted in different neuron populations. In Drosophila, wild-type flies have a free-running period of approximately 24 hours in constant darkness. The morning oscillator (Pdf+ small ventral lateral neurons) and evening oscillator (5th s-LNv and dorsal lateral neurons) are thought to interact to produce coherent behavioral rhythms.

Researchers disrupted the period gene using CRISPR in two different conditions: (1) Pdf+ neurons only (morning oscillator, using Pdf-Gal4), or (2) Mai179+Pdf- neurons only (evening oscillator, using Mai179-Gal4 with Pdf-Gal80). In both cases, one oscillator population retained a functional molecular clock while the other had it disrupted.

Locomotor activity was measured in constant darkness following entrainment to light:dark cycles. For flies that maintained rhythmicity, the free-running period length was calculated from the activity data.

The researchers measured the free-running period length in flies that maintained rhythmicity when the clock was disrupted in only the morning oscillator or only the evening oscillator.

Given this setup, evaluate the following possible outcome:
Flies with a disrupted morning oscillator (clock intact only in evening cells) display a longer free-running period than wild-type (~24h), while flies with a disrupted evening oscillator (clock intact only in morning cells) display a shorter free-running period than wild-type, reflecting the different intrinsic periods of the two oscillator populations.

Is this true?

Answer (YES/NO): NO